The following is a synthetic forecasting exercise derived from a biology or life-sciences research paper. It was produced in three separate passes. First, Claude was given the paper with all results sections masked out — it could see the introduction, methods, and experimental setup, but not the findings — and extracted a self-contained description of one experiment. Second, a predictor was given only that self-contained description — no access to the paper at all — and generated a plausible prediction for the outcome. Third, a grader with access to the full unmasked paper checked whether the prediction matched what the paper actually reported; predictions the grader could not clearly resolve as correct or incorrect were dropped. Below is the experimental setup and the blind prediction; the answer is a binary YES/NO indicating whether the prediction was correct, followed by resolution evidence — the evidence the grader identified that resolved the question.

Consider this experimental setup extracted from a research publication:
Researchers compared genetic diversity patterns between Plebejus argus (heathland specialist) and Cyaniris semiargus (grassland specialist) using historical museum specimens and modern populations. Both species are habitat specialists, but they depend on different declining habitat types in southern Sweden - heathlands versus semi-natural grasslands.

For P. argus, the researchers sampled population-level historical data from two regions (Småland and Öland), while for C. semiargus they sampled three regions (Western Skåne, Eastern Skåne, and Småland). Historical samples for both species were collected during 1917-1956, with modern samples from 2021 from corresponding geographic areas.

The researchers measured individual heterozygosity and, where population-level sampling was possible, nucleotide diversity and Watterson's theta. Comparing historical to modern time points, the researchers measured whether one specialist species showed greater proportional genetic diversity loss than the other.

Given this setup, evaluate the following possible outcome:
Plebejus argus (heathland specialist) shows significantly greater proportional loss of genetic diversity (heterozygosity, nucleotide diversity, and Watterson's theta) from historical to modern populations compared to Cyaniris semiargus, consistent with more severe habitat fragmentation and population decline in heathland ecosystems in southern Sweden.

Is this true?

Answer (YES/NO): NO